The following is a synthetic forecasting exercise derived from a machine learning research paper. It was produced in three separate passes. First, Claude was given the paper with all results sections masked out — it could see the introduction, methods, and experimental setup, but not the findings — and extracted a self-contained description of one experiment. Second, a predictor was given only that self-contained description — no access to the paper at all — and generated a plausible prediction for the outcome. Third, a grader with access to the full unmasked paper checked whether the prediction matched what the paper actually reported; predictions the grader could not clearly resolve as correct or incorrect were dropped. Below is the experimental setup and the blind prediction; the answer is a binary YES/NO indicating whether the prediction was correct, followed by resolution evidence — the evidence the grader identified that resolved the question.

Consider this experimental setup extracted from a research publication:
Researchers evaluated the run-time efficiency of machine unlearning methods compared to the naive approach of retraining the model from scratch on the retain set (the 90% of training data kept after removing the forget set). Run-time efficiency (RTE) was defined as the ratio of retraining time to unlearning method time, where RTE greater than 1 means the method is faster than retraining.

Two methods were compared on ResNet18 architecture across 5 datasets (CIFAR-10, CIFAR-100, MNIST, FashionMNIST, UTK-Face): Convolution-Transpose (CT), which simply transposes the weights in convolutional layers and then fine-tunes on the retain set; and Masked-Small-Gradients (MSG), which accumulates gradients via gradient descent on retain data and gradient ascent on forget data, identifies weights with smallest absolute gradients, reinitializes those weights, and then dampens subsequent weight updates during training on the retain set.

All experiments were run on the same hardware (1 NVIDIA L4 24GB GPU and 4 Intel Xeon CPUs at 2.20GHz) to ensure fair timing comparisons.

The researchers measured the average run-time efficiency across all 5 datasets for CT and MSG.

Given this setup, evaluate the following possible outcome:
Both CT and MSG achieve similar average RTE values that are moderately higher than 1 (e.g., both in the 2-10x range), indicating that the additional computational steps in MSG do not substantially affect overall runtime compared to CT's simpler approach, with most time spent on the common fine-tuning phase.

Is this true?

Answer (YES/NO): NO